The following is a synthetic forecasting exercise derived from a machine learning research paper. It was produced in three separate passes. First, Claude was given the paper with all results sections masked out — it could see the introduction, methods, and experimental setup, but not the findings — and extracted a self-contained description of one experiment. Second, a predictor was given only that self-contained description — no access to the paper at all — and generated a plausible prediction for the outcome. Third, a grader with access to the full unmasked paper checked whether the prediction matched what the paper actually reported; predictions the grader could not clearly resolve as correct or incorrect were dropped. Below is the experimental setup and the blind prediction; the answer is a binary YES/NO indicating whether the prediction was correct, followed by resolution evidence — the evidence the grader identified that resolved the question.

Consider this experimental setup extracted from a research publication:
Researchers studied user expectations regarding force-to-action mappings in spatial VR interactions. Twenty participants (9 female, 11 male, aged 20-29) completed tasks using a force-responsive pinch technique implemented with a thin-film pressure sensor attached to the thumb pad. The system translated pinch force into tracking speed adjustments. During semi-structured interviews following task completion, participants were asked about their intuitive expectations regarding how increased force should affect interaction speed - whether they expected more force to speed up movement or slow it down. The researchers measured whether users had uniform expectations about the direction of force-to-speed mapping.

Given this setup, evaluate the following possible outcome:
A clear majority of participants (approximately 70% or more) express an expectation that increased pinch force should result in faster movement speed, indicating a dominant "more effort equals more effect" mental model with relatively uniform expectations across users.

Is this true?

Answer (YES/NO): NO